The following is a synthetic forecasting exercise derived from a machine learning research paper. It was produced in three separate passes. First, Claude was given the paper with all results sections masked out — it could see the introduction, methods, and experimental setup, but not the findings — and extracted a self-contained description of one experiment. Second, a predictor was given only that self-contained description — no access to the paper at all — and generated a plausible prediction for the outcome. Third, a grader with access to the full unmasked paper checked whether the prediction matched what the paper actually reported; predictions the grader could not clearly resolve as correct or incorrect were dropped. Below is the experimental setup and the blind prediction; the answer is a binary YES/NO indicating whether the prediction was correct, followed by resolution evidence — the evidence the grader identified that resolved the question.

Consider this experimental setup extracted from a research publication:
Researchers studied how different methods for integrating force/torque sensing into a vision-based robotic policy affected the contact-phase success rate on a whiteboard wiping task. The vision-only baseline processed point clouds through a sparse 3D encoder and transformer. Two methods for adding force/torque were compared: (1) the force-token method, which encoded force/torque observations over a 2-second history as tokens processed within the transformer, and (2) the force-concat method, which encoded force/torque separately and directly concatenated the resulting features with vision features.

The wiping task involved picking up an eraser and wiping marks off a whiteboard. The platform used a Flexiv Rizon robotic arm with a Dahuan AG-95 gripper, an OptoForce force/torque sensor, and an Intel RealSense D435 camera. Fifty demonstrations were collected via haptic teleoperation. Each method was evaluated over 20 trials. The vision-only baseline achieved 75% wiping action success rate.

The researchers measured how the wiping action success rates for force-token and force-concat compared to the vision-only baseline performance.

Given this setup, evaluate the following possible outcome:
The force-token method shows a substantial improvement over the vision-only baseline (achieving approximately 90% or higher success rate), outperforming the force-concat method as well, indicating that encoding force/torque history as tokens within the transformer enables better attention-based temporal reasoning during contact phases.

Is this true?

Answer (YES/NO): NO